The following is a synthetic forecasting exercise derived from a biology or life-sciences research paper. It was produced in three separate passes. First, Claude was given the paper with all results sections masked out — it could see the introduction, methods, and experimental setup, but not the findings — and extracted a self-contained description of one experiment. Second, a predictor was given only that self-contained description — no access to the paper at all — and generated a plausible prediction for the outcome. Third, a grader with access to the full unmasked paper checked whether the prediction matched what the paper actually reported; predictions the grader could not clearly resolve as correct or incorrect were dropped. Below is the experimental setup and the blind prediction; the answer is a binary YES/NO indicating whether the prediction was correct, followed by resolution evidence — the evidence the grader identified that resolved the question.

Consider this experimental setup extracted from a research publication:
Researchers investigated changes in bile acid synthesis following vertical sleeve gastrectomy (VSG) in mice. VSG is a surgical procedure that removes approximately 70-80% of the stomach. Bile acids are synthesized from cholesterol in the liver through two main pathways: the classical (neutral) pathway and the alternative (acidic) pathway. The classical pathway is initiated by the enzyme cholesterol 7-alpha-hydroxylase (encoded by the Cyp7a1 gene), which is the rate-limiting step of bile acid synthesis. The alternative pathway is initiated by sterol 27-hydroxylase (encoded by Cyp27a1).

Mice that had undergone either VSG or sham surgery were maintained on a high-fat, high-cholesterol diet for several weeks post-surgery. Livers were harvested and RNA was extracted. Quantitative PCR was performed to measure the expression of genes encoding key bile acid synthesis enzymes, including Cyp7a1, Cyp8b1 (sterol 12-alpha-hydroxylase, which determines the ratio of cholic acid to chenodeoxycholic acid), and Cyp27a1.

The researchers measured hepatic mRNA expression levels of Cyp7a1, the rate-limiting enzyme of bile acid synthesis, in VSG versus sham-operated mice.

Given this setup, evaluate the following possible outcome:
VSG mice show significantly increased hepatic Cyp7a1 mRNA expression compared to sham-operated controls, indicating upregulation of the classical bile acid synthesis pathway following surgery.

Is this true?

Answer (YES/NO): NO